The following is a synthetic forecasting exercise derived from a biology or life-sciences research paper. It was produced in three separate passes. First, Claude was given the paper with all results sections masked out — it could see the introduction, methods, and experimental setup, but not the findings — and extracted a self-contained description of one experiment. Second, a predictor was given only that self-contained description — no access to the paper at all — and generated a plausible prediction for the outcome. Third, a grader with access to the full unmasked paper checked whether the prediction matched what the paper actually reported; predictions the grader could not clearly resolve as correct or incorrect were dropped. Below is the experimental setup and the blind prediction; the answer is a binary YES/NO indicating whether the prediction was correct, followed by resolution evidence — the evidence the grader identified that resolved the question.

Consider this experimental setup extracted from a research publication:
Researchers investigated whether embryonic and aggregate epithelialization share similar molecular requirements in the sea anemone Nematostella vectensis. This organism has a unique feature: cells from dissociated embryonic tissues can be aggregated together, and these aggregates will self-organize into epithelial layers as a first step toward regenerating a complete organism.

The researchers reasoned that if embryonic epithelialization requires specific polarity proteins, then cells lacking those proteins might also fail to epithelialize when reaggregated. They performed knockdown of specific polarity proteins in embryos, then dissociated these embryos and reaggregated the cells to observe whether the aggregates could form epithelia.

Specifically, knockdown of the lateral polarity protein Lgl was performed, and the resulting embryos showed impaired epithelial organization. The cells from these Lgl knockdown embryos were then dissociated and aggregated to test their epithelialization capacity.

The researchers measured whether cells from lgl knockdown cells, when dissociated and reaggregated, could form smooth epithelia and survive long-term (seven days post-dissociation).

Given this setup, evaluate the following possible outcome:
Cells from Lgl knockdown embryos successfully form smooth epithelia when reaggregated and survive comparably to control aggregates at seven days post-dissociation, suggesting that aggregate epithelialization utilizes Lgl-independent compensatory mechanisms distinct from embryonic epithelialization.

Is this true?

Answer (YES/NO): NO